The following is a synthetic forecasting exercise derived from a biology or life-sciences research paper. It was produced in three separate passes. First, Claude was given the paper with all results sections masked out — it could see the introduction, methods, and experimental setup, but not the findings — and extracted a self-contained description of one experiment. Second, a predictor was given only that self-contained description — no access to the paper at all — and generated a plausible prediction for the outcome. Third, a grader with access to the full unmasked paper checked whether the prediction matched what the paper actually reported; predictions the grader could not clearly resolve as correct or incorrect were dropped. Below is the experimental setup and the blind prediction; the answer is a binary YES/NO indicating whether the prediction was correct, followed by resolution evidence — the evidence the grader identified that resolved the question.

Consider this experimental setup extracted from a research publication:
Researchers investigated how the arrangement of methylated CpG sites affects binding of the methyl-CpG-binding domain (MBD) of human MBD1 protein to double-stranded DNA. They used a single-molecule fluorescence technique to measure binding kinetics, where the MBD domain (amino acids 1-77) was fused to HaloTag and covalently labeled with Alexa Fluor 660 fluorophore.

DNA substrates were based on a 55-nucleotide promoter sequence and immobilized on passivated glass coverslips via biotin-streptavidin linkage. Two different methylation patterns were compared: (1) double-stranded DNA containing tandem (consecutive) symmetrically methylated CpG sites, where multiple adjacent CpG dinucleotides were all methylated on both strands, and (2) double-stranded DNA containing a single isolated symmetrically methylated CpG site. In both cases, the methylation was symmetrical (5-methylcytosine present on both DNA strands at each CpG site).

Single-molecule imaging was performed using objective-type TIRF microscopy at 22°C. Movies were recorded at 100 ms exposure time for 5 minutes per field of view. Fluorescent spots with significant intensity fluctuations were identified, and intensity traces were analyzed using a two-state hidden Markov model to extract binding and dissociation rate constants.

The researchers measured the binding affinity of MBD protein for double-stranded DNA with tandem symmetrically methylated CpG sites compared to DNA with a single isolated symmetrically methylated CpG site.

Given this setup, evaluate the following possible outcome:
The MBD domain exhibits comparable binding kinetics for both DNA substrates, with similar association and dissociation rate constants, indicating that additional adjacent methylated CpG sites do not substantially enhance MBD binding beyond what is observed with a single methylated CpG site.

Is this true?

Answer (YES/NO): NO